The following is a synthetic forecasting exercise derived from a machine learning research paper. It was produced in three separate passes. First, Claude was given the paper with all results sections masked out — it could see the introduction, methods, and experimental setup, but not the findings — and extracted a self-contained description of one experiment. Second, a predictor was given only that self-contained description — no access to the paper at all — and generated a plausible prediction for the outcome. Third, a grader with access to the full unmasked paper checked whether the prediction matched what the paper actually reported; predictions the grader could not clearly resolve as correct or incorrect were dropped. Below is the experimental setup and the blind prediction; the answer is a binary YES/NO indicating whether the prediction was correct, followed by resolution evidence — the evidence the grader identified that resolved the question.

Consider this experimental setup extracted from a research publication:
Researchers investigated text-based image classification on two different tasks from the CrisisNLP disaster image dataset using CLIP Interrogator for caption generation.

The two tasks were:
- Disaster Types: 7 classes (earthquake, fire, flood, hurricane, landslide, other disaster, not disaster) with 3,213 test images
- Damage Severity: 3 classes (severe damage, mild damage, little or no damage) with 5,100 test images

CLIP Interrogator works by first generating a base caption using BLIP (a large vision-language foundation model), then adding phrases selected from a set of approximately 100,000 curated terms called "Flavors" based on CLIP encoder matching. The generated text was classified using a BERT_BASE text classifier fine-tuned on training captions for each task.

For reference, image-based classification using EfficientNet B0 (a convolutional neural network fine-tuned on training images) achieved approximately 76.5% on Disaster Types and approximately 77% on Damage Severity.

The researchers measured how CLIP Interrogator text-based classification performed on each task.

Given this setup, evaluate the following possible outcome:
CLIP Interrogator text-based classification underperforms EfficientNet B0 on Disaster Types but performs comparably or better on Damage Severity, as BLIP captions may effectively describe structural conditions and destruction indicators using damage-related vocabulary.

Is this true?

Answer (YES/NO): NO